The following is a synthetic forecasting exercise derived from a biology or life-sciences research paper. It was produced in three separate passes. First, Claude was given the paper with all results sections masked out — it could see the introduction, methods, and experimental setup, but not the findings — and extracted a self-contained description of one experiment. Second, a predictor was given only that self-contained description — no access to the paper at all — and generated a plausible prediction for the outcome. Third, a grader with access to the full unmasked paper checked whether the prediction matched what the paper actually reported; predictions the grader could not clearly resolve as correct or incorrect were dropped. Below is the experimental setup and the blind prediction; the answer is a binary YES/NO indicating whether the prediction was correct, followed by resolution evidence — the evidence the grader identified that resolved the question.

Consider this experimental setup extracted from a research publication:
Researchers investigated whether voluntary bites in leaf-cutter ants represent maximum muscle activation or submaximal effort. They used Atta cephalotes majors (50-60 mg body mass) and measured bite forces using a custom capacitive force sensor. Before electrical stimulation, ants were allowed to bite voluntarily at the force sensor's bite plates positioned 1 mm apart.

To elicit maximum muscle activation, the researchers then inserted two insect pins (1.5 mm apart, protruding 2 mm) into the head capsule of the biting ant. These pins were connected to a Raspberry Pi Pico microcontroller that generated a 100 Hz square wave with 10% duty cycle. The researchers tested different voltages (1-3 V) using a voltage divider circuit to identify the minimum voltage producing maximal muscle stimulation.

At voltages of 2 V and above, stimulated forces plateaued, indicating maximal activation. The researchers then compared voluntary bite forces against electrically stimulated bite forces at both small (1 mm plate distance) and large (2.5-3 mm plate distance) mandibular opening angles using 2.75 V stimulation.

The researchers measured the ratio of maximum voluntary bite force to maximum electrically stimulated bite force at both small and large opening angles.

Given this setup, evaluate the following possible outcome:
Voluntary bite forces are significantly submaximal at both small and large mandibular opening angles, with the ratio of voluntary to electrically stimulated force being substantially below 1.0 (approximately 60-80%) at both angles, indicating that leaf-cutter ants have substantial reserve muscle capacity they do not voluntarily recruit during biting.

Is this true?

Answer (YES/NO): NO